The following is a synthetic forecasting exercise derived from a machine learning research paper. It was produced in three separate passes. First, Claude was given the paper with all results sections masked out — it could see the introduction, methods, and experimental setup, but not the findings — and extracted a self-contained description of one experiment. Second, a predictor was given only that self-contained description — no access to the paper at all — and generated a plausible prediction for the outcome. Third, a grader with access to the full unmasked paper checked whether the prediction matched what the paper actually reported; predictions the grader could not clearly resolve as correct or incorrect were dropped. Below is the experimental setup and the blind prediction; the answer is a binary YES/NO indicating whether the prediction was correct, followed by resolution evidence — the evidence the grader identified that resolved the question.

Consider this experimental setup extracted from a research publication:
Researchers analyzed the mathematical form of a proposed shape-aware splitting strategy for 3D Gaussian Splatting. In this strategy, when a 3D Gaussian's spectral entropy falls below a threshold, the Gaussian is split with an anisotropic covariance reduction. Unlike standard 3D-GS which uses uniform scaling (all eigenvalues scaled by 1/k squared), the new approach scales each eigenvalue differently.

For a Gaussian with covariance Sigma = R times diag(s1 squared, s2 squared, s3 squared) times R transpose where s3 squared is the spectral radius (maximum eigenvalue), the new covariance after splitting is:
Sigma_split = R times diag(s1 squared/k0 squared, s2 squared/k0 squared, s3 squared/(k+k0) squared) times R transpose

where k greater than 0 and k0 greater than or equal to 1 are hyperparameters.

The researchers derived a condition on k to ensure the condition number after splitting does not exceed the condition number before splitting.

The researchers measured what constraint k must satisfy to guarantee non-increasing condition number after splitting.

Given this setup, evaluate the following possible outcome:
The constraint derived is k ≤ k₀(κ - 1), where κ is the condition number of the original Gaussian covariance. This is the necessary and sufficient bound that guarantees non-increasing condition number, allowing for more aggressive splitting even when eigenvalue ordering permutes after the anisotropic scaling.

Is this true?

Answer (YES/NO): NO